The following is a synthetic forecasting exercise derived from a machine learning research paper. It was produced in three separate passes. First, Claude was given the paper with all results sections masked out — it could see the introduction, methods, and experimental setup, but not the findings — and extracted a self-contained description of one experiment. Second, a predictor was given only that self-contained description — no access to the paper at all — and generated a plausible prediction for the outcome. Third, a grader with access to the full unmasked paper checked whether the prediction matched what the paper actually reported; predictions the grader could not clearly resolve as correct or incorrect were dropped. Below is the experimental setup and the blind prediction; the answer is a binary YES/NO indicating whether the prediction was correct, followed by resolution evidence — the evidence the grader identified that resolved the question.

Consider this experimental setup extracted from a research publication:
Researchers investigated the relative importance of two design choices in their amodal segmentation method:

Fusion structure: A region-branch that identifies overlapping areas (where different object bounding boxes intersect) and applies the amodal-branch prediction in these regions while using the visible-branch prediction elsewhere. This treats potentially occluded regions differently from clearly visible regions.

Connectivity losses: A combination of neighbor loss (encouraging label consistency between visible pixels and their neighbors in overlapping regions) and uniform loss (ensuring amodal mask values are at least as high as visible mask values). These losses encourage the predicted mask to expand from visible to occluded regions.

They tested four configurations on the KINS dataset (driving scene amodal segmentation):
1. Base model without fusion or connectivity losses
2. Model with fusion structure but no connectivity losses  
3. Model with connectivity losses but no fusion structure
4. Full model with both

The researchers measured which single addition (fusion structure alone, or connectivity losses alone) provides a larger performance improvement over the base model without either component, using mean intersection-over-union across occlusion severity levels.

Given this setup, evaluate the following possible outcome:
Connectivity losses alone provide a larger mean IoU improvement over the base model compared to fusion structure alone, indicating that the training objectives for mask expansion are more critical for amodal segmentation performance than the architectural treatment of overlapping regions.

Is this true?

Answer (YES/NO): YES